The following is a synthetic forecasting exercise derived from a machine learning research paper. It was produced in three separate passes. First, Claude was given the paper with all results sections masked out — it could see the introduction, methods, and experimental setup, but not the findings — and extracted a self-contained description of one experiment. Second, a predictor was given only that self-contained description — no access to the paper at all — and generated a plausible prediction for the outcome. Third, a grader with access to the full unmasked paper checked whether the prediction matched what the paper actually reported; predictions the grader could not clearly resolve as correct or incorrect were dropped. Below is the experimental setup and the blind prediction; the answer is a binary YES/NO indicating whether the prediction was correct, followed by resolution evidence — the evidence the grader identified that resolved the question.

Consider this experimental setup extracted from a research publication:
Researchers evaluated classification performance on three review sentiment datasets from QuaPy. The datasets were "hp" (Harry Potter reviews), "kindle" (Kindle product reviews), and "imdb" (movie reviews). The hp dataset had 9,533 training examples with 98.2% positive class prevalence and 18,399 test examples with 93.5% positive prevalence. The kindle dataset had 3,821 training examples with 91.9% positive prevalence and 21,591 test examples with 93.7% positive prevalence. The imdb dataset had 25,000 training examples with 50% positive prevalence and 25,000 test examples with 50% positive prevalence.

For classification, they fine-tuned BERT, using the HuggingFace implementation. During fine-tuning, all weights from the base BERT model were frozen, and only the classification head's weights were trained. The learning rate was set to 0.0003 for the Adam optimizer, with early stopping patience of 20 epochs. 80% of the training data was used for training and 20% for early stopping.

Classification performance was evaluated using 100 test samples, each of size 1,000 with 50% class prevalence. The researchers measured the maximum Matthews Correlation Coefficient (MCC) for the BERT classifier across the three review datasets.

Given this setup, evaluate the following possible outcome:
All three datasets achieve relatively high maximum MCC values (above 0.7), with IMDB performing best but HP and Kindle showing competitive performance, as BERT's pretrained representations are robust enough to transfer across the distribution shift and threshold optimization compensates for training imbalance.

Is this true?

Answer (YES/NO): NO